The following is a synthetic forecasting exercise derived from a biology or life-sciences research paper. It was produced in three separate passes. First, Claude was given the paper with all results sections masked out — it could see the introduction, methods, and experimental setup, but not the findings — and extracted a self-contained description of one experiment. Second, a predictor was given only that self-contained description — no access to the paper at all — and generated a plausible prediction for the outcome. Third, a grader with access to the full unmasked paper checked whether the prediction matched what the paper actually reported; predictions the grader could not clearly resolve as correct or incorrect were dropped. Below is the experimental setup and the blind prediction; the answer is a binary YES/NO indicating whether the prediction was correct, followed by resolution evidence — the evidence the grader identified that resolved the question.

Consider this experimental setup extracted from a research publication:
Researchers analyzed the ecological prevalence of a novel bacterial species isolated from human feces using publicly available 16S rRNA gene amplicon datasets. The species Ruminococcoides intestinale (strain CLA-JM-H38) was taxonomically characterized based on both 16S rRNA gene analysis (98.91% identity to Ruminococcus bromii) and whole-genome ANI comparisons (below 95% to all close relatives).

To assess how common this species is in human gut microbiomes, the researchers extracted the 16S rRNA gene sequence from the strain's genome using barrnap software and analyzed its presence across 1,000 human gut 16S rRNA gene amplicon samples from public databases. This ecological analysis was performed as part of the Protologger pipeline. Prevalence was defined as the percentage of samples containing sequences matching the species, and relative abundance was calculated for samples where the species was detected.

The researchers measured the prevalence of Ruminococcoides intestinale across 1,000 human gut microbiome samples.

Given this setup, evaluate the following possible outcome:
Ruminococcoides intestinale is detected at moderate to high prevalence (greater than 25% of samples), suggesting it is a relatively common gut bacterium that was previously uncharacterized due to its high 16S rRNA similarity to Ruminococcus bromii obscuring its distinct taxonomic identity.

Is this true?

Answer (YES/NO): YES